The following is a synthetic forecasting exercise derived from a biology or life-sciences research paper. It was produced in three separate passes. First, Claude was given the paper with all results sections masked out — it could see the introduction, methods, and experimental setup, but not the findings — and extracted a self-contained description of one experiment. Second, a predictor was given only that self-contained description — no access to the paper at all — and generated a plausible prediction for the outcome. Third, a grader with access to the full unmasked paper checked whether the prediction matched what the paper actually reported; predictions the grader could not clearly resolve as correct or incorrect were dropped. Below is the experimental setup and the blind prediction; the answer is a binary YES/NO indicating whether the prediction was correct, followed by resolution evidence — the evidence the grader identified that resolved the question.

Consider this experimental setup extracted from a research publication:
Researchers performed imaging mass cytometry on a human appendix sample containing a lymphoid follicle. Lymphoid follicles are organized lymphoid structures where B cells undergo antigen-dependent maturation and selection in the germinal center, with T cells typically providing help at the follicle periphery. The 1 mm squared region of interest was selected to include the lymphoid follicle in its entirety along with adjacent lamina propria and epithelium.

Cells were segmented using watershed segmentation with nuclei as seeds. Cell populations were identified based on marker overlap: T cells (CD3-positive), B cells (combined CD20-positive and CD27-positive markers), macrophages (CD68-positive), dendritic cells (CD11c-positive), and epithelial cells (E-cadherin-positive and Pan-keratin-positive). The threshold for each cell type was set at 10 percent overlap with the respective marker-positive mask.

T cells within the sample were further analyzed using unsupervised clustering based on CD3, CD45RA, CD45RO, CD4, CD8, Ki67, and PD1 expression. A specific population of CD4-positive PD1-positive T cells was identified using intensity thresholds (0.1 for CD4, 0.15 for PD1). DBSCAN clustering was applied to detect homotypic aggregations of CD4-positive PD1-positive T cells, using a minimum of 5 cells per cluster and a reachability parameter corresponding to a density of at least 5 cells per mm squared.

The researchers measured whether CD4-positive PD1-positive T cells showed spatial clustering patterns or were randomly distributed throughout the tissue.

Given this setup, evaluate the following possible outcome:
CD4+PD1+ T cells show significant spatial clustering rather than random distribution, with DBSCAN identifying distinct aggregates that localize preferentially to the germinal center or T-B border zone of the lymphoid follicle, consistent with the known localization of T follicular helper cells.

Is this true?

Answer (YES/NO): YES